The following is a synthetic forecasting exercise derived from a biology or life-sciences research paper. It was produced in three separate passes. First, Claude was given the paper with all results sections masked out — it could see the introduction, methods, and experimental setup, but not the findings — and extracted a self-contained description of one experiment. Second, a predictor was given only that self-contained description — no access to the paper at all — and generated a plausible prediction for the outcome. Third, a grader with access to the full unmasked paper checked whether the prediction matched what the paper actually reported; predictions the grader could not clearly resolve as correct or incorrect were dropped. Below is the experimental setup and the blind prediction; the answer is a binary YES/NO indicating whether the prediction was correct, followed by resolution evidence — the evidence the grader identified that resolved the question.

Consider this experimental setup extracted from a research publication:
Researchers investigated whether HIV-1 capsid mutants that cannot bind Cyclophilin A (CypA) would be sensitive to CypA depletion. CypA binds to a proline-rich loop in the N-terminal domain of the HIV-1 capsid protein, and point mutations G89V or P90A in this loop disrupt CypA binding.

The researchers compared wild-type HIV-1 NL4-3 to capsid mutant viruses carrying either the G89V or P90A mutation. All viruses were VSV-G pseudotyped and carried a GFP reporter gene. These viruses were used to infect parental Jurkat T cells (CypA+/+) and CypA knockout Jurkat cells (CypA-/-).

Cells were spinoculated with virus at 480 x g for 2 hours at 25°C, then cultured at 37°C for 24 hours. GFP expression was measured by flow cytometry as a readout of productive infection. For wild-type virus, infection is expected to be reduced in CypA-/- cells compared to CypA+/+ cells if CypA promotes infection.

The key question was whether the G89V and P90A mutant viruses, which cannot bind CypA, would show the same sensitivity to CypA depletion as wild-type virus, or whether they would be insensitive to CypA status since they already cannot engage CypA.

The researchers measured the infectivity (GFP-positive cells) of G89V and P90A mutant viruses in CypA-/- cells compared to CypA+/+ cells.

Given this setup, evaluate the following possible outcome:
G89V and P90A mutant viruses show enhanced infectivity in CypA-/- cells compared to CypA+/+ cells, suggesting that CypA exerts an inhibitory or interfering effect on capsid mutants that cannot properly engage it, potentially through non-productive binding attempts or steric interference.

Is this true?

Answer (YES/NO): NO